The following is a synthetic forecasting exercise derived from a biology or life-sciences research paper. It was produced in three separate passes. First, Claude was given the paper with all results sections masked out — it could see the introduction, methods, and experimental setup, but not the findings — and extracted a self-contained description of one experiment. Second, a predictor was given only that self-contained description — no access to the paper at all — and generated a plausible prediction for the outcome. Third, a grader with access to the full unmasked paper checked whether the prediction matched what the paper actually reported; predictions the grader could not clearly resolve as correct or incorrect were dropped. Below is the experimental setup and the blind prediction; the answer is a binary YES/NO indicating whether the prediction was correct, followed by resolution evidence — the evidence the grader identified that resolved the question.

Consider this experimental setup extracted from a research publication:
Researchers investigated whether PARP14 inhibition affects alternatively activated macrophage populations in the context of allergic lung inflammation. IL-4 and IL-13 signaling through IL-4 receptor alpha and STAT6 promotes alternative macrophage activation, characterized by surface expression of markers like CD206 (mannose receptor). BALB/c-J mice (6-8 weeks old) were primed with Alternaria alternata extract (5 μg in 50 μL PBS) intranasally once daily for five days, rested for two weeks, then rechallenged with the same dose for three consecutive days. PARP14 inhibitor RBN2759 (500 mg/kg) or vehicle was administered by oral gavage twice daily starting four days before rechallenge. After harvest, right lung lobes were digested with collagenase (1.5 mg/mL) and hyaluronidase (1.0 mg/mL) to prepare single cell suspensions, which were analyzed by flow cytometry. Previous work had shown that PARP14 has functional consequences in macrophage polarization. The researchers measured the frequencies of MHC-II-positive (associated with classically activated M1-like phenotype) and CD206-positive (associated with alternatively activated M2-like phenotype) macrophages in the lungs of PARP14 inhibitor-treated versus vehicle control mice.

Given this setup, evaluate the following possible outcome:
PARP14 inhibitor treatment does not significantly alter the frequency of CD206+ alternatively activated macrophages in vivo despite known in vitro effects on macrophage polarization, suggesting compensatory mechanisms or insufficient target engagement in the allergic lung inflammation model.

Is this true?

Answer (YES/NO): YES